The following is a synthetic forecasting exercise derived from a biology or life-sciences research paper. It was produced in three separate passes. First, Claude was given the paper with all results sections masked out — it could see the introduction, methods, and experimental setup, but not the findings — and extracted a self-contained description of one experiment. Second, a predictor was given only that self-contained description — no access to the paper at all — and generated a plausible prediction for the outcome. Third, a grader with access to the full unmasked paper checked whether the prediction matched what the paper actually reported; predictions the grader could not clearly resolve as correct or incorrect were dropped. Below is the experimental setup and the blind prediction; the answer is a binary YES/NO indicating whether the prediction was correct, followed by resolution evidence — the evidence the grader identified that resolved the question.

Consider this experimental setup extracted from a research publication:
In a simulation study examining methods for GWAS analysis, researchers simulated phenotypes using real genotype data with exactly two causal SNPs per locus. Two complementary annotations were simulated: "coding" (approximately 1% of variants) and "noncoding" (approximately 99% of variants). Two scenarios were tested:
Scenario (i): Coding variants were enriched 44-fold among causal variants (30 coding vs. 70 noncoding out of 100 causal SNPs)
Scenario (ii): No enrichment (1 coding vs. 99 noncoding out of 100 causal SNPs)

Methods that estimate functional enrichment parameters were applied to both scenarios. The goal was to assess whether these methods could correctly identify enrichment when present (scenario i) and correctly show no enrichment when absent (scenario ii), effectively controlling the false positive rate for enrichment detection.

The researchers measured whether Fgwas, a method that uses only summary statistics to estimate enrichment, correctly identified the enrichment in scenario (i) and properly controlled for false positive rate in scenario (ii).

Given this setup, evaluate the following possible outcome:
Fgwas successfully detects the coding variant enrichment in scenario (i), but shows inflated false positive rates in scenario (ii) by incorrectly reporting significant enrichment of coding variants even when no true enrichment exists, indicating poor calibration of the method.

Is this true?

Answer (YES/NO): NO